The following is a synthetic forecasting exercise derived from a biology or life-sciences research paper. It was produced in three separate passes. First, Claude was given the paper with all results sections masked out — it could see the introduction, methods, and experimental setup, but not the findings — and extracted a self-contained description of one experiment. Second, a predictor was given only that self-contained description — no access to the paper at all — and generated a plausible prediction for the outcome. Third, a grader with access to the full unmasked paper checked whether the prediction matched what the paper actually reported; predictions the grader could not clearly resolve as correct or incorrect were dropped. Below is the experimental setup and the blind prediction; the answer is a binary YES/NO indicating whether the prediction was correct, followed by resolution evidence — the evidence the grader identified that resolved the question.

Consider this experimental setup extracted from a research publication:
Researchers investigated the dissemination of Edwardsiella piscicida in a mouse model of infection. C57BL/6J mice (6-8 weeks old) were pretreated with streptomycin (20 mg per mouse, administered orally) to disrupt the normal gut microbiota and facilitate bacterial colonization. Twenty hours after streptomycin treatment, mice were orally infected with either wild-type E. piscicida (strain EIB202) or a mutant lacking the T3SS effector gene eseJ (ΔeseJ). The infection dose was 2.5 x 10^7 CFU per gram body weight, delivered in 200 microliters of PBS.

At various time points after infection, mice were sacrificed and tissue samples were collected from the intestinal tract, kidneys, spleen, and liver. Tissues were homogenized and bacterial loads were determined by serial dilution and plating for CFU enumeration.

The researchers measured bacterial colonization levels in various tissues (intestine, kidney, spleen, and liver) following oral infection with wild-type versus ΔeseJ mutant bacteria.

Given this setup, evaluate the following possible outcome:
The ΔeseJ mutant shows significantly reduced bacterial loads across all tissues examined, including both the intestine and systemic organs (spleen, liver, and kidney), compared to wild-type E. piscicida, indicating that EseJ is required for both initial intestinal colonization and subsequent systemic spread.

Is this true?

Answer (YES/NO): YES